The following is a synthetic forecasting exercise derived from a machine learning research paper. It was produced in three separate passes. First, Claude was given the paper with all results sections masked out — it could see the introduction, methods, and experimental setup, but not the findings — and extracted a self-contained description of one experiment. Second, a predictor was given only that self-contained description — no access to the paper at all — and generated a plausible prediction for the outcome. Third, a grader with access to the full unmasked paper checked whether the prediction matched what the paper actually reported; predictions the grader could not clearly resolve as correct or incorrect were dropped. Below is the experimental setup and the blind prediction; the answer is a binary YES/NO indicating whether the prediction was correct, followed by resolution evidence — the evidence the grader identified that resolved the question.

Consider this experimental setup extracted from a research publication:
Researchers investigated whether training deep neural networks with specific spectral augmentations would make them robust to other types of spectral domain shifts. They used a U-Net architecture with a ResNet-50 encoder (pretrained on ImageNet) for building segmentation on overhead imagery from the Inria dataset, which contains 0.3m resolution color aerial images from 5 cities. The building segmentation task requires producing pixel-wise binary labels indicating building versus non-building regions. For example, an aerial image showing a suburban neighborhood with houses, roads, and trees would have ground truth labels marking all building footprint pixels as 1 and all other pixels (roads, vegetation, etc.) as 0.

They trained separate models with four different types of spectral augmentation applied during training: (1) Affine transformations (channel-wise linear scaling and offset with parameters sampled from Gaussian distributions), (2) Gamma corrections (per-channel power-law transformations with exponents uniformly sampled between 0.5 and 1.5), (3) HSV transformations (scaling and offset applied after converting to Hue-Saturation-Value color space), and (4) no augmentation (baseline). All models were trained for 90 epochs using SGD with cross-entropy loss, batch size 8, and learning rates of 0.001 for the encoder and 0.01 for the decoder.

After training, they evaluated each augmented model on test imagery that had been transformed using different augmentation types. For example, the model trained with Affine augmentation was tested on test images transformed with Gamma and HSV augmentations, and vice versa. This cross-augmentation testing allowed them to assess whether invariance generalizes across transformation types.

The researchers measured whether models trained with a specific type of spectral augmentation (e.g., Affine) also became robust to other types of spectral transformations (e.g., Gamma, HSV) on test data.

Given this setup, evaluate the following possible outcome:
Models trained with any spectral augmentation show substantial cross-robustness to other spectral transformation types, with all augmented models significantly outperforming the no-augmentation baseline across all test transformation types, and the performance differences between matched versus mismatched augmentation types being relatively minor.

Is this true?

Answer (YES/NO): NO